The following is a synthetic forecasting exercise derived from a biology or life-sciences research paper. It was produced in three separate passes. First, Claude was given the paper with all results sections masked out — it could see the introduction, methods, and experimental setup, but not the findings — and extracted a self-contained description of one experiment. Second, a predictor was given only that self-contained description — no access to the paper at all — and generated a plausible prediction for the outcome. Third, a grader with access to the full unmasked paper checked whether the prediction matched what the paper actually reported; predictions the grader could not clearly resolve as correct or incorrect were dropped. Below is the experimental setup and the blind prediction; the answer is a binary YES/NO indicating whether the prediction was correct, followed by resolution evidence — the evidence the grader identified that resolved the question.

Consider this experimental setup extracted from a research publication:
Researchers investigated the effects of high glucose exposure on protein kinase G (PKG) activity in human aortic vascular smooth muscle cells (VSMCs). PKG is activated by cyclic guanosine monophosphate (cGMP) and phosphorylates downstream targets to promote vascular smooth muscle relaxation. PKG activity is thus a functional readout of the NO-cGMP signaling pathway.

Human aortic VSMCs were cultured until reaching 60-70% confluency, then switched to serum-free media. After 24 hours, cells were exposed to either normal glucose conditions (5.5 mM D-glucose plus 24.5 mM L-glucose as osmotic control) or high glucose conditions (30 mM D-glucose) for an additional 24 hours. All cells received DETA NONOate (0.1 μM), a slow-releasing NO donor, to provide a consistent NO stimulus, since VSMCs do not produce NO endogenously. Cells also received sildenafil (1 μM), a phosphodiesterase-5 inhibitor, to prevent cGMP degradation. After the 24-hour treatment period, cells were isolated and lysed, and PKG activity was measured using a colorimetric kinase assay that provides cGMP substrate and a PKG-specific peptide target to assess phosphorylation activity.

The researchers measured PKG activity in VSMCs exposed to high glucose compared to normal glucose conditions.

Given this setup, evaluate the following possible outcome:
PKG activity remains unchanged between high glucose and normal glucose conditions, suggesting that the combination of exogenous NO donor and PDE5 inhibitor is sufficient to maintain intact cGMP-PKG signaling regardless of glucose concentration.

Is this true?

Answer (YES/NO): NO